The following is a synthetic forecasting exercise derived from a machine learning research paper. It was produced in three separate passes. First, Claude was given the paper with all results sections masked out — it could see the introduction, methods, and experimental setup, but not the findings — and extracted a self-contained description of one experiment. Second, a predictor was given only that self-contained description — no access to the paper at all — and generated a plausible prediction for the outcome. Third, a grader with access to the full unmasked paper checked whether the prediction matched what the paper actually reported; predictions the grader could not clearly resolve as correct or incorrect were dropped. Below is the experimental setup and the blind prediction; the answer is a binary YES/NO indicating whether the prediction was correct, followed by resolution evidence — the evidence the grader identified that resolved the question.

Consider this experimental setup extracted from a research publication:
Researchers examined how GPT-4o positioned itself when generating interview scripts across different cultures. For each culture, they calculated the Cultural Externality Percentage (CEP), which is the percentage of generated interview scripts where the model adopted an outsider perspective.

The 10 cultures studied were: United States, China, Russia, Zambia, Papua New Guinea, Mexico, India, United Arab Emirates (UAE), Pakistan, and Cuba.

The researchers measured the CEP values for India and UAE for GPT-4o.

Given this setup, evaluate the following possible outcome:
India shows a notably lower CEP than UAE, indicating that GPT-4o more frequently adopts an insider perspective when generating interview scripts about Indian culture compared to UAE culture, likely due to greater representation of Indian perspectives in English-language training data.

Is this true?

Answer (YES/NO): YES